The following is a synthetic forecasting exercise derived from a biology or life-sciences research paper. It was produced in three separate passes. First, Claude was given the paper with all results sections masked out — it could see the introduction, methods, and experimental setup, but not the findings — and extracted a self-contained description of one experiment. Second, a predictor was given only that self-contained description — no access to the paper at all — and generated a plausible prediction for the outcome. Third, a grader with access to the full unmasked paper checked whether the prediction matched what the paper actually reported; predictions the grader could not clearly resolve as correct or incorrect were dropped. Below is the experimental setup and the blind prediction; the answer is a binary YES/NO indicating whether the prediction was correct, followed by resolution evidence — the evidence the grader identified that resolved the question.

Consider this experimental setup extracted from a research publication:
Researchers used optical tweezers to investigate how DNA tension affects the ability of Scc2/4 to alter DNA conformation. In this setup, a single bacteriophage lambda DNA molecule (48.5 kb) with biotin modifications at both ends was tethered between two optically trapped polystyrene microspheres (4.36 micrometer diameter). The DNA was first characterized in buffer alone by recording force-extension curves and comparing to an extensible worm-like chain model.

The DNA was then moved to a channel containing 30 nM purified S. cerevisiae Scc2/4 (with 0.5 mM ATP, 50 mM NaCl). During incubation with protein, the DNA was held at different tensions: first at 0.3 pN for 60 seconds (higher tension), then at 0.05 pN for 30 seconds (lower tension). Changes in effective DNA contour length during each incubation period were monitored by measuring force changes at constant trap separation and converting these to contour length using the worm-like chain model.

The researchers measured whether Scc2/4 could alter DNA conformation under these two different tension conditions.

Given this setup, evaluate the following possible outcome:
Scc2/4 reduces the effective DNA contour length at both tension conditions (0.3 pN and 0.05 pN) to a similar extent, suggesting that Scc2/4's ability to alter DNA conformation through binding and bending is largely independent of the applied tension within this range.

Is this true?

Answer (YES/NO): NO